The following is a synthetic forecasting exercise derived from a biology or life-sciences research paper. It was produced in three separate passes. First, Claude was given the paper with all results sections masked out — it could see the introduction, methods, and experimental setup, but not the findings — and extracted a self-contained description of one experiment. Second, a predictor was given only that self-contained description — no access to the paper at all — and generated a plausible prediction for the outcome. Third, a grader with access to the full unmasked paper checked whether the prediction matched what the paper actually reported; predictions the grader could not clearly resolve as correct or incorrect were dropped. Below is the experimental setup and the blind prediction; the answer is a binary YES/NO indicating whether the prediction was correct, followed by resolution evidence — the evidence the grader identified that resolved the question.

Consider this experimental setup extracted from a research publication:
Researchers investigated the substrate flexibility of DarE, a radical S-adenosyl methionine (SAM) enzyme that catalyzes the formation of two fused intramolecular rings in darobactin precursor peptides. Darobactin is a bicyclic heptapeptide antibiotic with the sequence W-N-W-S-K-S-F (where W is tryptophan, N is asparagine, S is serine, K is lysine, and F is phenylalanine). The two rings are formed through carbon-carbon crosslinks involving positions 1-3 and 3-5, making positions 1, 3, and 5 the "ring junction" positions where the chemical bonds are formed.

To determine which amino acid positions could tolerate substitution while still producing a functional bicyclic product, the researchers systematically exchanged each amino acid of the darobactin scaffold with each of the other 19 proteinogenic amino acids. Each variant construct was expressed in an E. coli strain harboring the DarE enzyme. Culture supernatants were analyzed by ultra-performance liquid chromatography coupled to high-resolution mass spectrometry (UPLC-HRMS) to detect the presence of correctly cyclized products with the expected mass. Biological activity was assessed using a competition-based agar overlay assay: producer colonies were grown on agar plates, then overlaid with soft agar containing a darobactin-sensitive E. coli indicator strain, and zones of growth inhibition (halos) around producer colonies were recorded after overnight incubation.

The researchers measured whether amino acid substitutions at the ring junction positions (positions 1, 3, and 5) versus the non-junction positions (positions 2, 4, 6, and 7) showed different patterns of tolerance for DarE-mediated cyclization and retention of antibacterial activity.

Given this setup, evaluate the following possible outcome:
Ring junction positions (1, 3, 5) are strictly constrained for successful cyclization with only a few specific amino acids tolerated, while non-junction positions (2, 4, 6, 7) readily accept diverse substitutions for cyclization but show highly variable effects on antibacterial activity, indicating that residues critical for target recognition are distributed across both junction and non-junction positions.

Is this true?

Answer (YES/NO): YES